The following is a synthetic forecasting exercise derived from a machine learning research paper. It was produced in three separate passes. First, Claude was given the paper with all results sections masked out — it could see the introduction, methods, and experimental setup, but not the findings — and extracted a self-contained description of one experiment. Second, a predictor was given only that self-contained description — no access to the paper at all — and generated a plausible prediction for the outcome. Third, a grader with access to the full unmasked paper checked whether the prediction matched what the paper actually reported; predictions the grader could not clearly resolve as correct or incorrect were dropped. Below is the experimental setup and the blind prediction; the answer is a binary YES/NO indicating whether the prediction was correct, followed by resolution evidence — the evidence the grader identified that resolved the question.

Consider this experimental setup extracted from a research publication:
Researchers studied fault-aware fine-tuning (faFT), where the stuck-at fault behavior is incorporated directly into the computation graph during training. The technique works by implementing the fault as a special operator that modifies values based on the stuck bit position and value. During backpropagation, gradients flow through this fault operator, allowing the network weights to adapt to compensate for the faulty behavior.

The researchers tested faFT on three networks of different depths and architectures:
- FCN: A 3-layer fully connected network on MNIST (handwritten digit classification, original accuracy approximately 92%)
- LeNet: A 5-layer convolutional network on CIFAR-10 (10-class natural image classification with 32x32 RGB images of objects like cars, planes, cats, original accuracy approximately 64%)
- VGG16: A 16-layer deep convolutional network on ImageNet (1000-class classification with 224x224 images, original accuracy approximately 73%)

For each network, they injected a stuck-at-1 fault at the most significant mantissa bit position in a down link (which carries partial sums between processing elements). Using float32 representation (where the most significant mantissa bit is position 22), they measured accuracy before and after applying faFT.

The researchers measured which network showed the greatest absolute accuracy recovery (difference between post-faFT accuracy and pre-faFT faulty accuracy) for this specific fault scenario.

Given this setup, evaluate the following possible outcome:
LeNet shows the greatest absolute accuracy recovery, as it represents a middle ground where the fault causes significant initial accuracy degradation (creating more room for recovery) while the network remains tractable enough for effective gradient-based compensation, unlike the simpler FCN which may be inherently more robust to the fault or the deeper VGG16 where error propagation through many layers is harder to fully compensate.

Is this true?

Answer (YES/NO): YES